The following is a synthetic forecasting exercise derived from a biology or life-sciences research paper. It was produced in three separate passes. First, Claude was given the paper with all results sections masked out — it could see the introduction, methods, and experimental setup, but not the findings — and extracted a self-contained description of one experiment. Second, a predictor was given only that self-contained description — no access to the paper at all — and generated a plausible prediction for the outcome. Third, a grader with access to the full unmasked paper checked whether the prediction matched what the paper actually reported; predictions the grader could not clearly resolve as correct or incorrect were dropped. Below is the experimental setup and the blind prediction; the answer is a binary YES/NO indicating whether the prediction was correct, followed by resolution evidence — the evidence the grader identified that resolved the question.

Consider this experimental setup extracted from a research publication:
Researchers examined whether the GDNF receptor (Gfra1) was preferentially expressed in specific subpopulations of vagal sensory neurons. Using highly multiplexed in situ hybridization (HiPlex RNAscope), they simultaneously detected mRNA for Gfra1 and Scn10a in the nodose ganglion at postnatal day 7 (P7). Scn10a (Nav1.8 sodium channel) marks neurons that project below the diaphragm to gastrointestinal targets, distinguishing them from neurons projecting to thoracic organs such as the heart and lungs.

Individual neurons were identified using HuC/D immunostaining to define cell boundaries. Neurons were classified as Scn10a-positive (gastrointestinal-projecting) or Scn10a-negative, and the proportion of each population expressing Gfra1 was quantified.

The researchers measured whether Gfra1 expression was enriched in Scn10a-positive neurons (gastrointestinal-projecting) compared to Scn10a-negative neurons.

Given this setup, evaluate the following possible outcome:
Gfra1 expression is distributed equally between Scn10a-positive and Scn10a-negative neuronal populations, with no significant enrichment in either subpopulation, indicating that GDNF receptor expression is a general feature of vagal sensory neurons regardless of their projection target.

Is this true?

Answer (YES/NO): NO